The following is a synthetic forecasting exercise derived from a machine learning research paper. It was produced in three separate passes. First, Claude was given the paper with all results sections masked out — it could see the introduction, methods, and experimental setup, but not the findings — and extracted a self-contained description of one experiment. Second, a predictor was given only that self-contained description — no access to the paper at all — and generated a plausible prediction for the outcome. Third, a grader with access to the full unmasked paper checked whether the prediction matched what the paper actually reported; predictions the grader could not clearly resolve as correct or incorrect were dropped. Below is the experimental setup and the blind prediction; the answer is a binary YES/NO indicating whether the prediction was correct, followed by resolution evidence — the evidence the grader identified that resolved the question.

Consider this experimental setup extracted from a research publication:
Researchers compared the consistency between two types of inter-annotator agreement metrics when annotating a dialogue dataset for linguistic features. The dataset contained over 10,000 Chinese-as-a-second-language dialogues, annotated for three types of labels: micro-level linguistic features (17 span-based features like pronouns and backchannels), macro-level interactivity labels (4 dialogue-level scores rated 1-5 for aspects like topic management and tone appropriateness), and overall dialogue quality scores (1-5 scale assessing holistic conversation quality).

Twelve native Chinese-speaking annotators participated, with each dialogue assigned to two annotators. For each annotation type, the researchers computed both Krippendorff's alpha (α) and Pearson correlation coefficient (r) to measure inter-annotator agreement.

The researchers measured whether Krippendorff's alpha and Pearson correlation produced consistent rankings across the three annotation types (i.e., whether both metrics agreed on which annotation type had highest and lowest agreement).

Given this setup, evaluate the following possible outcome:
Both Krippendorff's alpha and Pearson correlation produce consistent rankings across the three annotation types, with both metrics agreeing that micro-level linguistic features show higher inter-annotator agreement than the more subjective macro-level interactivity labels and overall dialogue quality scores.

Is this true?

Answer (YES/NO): NO